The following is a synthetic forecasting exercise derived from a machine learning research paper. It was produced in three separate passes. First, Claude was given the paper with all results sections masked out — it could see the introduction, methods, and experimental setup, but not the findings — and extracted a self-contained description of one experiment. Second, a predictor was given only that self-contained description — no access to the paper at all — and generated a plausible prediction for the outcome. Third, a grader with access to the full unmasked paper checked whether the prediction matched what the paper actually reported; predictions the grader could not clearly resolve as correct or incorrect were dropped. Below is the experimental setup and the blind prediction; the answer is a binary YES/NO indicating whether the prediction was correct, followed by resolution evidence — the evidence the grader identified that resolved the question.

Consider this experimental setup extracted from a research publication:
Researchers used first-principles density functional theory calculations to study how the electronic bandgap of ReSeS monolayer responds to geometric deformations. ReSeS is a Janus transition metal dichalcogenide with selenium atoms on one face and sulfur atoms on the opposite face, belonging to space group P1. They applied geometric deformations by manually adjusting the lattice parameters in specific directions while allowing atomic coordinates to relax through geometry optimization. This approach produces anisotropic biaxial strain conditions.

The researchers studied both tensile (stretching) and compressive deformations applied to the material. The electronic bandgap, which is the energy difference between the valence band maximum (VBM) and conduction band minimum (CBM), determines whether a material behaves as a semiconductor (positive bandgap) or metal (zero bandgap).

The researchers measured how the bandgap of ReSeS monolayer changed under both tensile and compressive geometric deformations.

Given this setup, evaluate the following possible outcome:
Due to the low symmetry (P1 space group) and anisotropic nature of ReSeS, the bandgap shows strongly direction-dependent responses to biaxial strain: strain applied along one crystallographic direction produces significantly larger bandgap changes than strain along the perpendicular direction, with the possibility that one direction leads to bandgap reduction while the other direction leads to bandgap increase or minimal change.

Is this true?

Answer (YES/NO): NO